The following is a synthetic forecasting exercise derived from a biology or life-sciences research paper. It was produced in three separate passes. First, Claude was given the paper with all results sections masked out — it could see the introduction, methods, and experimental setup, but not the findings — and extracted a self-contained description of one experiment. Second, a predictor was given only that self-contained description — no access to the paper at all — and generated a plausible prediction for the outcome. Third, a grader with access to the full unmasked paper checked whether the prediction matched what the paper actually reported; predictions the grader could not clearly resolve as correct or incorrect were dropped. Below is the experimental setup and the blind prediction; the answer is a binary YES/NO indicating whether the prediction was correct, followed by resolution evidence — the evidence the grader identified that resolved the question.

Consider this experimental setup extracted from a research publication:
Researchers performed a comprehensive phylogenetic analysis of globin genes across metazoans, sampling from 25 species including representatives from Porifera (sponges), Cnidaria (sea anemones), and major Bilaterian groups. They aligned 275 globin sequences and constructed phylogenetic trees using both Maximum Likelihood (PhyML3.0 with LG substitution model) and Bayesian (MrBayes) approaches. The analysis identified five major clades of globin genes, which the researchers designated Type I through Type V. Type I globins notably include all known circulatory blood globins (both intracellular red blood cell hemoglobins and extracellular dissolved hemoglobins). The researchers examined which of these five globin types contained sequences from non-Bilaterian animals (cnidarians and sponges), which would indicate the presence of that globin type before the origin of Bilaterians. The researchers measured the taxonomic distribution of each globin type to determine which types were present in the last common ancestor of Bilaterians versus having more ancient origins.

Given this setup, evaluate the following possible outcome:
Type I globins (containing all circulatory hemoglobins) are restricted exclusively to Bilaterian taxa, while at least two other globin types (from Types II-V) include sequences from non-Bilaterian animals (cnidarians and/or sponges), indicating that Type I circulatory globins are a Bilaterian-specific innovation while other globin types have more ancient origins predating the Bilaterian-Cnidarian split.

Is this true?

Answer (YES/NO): NO